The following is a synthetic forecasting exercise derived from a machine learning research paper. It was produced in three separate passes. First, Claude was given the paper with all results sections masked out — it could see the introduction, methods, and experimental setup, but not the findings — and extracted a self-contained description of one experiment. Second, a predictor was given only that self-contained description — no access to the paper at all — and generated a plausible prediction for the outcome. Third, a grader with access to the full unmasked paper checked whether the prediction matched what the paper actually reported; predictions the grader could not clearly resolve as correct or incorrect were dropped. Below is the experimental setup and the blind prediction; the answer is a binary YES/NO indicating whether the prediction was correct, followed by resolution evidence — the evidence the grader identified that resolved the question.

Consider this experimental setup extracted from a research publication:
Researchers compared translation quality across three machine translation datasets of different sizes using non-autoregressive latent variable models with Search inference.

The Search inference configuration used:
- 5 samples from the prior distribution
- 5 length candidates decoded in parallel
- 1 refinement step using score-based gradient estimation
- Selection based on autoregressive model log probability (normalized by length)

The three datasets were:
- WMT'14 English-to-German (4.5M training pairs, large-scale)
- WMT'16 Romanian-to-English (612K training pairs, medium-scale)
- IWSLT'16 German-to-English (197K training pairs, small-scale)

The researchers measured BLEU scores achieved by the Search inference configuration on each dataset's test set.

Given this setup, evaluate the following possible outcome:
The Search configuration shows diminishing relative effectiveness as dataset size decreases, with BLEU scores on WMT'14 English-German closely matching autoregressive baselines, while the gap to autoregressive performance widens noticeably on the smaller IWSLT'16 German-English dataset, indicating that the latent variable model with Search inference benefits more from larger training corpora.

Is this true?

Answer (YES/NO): NO